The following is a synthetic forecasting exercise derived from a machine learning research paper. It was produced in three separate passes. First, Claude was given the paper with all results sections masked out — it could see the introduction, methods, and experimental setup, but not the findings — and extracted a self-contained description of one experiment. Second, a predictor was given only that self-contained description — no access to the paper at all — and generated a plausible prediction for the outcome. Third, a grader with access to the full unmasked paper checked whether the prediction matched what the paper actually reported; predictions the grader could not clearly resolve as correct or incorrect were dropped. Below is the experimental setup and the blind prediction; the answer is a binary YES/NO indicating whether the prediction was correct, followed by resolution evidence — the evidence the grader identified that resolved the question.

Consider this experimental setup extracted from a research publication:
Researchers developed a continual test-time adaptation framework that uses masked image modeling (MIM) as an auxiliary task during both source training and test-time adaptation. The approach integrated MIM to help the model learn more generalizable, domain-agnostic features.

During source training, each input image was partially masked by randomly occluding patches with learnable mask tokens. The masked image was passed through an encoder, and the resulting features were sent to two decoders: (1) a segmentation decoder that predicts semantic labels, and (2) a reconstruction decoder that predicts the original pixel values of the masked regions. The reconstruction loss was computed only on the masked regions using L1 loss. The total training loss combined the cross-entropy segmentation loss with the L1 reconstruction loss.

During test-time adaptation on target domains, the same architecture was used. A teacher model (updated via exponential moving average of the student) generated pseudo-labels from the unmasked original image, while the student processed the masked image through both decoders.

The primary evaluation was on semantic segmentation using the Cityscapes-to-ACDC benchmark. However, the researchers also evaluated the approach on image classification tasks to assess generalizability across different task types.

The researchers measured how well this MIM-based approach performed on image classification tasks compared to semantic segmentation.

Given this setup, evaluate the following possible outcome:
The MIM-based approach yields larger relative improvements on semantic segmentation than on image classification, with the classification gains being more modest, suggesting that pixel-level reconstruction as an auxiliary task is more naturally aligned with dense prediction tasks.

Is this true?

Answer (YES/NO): YES